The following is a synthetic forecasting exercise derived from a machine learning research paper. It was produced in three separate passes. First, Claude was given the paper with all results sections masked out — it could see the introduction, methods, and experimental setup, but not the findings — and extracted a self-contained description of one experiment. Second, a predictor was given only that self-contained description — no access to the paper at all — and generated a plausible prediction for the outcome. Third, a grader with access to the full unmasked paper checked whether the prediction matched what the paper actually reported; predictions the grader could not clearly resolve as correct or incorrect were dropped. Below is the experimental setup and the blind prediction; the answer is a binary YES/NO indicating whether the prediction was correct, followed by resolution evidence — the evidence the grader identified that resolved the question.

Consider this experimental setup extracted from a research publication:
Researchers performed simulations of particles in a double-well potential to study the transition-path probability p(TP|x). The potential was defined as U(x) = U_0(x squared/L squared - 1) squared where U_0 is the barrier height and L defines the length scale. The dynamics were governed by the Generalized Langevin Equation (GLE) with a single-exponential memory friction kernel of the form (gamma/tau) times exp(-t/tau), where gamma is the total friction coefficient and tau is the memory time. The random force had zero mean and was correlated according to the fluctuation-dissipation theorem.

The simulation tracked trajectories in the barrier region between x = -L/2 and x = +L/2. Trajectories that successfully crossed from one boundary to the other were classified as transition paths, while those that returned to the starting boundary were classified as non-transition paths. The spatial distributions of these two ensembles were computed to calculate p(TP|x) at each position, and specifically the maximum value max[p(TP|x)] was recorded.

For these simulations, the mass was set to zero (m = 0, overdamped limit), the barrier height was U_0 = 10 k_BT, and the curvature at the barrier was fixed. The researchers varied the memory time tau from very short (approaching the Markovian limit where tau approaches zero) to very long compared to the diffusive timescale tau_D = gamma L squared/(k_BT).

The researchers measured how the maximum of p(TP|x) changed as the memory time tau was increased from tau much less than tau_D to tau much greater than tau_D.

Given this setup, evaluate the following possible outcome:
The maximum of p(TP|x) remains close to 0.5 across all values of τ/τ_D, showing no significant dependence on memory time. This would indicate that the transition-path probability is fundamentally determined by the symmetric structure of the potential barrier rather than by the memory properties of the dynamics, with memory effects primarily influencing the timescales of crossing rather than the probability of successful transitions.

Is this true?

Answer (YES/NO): NO